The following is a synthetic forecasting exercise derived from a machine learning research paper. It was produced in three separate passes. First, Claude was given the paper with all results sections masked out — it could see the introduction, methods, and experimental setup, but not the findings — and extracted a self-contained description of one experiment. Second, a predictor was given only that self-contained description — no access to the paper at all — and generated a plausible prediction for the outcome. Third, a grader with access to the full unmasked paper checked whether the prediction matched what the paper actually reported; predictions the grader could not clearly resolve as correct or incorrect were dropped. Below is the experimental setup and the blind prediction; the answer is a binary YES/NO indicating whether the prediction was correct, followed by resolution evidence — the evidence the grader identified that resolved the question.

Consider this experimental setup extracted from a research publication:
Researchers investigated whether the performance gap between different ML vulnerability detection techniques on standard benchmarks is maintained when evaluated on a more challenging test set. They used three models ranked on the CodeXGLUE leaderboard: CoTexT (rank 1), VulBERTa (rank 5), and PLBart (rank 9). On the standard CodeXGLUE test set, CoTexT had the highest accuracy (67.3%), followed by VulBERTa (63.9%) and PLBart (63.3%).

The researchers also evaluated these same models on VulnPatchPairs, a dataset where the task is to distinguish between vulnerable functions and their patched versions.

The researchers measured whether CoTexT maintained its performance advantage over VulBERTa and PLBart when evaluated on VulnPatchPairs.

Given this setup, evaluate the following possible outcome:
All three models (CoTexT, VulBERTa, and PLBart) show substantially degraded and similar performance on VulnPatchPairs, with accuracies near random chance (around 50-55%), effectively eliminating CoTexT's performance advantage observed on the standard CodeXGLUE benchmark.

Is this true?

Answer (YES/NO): YES